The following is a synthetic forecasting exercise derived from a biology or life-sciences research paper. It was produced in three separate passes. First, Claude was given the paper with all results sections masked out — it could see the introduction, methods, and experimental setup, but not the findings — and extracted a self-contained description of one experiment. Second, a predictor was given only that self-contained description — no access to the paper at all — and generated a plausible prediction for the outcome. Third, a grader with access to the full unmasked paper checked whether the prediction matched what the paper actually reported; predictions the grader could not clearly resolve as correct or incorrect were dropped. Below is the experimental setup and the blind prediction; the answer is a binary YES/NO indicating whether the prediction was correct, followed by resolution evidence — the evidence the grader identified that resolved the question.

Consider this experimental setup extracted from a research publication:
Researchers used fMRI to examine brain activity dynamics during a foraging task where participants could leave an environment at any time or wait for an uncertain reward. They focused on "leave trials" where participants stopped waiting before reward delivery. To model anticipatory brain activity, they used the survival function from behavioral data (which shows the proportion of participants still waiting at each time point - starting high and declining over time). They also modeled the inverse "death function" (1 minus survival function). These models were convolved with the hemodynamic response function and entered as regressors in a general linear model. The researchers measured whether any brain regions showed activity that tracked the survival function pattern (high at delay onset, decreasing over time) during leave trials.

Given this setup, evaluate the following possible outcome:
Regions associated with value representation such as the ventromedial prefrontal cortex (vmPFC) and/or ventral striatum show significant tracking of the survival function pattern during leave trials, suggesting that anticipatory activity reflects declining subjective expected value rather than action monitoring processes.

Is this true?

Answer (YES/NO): NO